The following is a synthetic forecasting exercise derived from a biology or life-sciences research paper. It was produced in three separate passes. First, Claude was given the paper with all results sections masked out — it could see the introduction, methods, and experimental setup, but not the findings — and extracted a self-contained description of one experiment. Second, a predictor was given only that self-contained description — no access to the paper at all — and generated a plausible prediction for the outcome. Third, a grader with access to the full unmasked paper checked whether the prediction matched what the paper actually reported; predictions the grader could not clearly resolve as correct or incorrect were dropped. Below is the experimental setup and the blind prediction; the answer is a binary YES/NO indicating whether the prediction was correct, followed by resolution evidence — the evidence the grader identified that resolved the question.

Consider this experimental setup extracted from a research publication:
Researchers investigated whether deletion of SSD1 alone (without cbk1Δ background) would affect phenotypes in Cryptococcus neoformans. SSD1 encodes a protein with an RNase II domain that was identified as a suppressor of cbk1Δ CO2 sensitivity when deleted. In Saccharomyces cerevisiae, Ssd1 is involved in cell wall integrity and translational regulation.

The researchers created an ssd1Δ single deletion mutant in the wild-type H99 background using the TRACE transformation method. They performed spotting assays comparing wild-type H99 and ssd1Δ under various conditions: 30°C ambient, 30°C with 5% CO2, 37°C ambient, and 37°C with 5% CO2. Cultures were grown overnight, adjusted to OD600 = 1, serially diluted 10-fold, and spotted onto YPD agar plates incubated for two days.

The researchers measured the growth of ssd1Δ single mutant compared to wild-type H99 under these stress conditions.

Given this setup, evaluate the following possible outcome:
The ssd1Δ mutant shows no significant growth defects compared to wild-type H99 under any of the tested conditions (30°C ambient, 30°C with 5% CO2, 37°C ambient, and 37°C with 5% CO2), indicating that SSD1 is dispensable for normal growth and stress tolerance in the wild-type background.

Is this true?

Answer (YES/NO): YES